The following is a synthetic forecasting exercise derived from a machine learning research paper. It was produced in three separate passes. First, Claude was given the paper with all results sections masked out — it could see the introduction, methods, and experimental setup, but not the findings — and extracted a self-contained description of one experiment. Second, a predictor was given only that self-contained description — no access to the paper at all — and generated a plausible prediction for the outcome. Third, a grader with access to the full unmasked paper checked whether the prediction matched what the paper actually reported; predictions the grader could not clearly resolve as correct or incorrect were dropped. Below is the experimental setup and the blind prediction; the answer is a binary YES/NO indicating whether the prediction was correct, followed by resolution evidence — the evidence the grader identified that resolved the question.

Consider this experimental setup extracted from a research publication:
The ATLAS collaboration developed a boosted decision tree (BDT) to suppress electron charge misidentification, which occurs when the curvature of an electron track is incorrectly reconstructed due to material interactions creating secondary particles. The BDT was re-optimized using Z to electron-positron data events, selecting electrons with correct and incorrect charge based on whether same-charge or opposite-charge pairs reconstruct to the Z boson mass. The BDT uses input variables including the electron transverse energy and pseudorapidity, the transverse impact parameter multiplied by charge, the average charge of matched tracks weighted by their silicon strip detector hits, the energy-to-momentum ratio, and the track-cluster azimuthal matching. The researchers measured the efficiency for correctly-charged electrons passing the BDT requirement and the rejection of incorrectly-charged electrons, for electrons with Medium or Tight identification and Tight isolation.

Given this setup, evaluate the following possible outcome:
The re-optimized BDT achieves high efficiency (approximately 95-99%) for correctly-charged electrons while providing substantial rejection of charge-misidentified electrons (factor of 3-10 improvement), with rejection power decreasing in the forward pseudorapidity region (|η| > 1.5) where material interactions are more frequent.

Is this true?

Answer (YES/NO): NO